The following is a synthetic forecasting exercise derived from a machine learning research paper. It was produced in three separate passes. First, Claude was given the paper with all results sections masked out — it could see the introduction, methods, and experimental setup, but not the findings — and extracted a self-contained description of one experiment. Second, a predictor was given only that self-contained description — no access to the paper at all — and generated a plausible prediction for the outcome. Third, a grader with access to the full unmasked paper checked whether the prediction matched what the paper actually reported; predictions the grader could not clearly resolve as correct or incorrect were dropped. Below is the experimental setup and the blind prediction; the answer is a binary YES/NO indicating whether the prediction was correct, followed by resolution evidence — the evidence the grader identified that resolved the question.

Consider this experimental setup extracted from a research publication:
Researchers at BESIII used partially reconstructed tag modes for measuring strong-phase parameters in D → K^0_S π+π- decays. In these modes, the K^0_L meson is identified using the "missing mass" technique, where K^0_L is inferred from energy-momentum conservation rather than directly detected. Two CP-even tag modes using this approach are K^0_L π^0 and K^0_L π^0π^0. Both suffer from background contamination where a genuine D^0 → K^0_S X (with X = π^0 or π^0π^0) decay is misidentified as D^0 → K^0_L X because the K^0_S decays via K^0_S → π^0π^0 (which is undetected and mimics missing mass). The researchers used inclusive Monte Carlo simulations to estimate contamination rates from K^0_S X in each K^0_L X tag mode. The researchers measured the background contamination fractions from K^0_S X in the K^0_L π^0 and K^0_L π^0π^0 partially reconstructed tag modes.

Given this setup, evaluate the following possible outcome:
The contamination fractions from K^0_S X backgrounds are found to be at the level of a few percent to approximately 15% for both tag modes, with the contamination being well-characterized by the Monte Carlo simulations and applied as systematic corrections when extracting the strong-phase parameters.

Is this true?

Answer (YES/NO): NO